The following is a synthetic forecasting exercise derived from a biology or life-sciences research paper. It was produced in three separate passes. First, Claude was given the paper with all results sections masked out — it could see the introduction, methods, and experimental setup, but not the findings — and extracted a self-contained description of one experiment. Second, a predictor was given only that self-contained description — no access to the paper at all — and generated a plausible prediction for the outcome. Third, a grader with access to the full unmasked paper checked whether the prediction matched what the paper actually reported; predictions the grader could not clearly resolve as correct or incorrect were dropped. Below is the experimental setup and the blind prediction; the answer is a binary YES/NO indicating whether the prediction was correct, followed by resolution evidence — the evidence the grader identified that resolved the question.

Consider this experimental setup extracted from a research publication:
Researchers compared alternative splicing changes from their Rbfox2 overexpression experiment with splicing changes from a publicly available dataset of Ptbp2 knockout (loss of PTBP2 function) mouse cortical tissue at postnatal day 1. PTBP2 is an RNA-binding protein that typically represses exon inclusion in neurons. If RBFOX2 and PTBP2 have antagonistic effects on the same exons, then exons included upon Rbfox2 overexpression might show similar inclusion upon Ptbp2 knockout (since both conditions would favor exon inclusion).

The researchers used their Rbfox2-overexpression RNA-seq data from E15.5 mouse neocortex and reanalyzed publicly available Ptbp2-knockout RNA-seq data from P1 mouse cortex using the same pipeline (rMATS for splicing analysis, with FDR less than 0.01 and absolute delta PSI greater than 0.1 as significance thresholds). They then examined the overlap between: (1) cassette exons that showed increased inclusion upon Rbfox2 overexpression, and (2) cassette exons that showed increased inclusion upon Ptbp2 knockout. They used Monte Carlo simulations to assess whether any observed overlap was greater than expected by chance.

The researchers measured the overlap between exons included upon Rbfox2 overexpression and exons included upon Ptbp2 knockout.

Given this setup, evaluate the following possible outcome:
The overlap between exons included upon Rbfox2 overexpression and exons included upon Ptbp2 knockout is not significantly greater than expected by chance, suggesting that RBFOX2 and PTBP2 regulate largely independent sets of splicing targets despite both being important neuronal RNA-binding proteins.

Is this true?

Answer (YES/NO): NO